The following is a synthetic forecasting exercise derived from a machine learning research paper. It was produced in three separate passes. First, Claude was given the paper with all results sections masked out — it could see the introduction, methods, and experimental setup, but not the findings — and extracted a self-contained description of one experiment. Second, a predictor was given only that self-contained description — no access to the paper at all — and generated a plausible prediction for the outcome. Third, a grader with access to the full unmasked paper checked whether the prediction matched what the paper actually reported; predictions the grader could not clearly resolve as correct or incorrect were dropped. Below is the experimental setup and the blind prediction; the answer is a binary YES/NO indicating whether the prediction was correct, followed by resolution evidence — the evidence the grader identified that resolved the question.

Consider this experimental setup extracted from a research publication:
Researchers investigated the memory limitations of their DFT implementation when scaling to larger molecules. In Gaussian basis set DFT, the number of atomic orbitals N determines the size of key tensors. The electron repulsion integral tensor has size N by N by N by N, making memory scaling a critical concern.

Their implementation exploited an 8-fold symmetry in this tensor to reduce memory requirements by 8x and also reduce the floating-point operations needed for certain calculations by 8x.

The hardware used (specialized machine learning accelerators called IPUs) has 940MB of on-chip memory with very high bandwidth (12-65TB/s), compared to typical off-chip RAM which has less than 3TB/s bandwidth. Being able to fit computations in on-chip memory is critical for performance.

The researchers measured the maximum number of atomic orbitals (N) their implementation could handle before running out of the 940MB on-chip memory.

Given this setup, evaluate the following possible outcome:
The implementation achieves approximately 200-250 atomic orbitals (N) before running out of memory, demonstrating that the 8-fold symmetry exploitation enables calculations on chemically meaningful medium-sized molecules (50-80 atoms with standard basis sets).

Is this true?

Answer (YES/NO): NO